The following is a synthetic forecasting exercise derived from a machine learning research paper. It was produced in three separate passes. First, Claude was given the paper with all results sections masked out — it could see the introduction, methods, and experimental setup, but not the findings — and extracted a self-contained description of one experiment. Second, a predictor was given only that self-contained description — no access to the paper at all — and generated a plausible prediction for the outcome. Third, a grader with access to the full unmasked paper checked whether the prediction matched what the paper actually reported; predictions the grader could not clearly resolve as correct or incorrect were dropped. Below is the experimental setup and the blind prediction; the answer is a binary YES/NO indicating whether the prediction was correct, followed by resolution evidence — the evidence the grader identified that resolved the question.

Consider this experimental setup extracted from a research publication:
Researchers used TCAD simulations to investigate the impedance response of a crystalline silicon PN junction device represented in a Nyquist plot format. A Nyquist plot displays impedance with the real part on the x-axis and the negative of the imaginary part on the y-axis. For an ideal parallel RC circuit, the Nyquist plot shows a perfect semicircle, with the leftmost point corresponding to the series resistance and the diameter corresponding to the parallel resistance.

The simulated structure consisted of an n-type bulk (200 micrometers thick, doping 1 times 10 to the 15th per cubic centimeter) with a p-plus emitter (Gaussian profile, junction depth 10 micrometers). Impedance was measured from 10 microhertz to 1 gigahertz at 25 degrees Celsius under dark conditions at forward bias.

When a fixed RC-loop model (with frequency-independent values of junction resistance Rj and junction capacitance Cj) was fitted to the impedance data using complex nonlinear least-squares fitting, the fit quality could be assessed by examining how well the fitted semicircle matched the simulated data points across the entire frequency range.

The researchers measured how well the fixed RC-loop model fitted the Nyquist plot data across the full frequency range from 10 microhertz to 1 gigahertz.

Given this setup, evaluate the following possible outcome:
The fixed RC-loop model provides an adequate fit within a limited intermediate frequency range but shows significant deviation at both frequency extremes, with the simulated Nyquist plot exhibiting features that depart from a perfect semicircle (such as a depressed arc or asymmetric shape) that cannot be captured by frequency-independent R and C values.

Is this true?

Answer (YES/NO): NO